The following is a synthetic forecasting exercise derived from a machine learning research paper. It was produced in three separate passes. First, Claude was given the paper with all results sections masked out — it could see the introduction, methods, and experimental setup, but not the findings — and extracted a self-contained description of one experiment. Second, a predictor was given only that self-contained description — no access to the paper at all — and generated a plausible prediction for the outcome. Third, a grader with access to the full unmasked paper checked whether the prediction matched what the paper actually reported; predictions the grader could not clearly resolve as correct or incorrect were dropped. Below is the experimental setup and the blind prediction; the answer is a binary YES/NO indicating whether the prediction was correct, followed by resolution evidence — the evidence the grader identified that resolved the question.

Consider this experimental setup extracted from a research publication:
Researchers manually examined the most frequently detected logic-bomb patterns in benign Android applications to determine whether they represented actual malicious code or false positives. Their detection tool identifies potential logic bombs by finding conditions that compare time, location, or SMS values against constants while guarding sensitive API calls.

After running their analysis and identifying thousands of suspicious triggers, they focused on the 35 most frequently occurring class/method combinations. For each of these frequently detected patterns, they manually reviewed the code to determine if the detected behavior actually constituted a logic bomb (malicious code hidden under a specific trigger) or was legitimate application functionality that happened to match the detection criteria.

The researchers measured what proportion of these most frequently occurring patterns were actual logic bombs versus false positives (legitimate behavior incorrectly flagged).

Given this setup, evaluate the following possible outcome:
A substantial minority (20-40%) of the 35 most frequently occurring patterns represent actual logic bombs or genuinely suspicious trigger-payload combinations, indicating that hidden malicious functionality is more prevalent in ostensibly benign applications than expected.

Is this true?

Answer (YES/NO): NO